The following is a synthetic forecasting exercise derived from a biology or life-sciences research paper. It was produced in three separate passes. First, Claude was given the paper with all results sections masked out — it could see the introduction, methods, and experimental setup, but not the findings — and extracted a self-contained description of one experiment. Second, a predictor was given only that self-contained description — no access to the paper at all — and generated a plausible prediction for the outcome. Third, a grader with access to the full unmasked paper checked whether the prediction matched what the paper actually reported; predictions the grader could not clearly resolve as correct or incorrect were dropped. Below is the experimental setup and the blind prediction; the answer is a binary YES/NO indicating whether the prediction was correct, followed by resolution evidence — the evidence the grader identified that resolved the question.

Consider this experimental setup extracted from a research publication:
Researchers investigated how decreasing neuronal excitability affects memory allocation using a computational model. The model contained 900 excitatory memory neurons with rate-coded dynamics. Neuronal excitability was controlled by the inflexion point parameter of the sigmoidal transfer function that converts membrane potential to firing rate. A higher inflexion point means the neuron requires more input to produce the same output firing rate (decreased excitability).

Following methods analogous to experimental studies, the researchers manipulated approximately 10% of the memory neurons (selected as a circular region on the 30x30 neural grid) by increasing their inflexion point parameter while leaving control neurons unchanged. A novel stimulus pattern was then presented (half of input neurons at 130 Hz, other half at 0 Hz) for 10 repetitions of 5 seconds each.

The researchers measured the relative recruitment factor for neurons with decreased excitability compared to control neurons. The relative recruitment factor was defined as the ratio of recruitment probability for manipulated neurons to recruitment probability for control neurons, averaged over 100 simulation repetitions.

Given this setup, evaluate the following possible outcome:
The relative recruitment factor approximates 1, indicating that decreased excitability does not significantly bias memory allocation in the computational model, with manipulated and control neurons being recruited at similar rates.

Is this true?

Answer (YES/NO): NO